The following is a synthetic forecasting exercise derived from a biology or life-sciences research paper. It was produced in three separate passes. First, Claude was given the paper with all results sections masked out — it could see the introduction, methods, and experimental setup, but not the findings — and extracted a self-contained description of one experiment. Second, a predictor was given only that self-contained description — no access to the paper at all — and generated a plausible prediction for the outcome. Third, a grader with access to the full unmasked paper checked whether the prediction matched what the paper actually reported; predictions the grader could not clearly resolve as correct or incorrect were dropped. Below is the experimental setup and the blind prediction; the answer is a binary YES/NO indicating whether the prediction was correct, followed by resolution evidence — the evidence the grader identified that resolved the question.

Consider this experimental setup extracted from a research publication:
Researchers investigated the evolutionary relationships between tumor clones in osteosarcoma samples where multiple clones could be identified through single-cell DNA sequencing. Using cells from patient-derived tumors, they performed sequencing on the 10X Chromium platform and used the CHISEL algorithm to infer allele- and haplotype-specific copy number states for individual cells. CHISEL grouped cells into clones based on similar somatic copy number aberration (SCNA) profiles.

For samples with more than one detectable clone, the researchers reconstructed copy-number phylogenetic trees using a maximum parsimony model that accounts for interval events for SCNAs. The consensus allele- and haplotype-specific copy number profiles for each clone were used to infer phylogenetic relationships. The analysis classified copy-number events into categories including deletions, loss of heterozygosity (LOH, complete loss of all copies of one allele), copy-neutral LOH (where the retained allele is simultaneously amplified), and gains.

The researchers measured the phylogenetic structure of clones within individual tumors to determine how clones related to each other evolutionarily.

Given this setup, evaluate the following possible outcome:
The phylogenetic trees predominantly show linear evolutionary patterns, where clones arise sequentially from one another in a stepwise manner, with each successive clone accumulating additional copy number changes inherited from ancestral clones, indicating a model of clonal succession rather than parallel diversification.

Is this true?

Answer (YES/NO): YES